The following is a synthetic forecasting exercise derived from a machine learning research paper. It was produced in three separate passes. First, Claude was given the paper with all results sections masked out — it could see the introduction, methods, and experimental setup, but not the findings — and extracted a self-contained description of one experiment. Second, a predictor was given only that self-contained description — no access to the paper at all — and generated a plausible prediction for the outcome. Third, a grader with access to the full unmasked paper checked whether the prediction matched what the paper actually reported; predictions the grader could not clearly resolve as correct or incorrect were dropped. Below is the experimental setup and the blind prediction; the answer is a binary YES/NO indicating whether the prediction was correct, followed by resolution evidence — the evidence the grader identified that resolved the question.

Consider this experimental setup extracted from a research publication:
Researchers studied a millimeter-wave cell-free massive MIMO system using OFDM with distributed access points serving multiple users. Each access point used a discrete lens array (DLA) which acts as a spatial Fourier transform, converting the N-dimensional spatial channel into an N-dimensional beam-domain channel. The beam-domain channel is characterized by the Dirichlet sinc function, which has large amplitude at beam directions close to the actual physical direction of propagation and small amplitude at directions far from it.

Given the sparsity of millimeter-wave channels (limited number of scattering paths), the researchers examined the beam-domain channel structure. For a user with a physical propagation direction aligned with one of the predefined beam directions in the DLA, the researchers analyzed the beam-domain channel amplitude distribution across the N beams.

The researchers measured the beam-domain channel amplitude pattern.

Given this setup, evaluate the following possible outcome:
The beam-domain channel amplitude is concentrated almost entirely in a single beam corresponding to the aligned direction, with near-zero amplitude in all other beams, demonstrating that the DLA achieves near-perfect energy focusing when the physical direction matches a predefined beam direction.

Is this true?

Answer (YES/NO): NO